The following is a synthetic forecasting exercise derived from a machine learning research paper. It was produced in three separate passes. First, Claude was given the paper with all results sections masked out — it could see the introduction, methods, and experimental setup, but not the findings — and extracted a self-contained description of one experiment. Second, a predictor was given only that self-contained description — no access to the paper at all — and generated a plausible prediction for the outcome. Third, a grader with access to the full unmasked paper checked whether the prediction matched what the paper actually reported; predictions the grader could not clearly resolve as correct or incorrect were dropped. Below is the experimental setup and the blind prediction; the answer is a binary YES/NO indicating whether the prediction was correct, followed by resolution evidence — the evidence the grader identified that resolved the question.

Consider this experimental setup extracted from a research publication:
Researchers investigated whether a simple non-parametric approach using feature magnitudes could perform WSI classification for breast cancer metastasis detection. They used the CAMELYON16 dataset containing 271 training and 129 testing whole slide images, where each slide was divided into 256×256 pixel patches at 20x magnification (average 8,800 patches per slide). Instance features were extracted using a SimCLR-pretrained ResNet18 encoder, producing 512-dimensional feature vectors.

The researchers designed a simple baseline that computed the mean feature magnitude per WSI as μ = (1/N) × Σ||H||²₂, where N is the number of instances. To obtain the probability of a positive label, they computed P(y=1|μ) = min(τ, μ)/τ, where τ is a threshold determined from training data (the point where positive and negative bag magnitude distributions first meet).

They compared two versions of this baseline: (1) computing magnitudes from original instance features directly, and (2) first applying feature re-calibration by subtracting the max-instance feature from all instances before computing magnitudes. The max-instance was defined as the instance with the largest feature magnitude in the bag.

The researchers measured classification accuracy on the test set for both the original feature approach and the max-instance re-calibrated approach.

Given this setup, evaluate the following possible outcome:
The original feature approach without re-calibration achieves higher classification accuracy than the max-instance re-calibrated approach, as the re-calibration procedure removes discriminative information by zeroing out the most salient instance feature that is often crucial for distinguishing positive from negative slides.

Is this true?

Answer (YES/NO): NO